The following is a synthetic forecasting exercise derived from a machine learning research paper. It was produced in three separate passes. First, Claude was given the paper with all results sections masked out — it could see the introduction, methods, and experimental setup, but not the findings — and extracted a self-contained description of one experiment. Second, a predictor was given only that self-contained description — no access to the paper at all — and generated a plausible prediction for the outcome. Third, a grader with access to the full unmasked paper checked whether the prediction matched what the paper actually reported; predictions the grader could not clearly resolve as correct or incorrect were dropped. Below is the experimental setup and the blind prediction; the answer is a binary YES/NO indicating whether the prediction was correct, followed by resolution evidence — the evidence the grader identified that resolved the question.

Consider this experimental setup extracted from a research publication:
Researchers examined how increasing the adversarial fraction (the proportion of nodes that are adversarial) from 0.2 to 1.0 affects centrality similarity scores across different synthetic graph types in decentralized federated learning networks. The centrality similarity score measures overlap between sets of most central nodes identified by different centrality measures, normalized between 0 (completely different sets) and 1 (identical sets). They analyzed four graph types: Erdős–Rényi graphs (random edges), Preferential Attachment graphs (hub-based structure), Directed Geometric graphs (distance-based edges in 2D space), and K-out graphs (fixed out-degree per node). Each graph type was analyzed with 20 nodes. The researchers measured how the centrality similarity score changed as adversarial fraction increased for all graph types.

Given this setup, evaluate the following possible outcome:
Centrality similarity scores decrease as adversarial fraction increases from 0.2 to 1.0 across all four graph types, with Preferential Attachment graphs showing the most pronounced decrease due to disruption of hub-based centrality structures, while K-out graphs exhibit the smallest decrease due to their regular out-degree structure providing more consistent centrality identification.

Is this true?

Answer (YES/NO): NO